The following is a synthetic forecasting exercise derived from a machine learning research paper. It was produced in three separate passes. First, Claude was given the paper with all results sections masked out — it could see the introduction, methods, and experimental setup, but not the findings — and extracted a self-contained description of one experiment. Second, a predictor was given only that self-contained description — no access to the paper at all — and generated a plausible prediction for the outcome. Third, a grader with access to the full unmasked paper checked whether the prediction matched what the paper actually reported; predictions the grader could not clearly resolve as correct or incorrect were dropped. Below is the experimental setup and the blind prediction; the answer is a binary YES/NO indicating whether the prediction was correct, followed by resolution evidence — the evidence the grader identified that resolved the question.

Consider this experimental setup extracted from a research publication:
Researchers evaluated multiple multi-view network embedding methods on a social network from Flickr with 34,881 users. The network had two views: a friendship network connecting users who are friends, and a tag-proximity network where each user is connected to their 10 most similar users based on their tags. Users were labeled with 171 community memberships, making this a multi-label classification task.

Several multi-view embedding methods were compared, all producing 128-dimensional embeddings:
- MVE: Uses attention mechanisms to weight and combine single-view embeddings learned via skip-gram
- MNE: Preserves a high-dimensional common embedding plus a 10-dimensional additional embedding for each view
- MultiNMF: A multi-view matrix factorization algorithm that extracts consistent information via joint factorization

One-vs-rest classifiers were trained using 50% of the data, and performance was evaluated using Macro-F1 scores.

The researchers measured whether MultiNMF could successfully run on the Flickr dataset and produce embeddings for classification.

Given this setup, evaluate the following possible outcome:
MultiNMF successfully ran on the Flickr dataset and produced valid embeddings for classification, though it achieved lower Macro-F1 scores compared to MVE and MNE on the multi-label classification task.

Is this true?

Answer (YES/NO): NO